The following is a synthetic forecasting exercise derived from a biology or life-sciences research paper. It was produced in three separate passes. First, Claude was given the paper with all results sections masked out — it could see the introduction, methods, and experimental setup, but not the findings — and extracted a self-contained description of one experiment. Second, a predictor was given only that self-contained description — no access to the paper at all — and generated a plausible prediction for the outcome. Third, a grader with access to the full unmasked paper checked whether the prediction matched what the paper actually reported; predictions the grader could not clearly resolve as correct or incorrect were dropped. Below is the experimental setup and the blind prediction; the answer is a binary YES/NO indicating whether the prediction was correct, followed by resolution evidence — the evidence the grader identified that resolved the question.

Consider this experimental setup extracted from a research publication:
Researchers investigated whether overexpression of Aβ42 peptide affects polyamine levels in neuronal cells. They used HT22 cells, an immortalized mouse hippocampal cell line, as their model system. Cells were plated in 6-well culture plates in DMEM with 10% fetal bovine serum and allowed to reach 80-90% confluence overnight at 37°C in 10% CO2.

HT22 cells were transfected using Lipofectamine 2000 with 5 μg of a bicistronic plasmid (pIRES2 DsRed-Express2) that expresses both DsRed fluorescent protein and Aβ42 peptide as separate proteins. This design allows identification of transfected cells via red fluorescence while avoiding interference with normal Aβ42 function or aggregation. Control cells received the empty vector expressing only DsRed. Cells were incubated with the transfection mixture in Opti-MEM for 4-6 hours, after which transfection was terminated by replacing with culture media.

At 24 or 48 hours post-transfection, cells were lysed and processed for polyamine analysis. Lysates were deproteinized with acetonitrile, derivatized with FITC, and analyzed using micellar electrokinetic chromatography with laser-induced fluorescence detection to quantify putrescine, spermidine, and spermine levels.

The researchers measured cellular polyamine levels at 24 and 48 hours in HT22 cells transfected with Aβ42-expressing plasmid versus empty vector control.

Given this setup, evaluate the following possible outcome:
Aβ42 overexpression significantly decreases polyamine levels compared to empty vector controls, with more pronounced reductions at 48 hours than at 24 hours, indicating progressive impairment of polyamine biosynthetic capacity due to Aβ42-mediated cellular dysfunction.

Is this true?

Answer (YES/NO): NO